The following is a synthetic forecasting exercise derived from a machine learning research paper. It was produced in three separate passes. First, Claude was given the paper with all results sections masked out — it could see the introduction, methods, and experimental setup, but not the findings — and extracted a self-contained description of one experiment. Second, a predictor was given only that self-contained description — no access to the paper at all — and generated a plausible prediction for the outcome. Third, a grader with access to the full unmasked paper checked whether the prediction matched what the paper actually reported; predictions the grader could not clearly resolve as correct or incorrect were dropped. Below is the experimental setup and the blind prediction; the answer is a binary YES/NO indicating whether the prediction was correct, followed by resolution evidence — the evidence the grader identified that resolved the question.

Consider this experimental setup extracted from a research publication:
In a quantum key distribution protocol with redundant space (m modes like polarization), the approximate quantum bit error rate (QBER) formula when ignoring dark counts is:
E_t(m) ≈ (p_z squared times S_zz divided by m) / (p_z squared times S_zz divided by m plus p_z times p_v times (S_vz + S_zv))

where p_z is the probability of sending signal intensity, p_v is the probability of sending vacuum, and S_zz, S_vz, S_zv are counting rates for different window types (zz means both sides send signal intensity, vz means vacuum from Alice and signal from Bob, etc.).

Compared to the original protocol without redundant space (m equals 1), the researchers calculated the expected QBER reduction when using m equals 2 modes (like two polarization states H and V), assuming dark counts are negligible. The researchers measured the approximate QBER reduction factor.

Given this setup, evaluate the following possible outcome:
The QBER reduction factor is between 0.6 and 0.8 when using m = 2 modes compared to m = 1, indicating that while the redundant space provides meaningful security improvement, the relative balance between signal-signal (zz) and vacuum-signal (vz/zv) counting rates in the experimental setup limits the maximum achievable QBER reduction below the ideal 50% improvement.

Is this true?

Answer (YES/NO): NO